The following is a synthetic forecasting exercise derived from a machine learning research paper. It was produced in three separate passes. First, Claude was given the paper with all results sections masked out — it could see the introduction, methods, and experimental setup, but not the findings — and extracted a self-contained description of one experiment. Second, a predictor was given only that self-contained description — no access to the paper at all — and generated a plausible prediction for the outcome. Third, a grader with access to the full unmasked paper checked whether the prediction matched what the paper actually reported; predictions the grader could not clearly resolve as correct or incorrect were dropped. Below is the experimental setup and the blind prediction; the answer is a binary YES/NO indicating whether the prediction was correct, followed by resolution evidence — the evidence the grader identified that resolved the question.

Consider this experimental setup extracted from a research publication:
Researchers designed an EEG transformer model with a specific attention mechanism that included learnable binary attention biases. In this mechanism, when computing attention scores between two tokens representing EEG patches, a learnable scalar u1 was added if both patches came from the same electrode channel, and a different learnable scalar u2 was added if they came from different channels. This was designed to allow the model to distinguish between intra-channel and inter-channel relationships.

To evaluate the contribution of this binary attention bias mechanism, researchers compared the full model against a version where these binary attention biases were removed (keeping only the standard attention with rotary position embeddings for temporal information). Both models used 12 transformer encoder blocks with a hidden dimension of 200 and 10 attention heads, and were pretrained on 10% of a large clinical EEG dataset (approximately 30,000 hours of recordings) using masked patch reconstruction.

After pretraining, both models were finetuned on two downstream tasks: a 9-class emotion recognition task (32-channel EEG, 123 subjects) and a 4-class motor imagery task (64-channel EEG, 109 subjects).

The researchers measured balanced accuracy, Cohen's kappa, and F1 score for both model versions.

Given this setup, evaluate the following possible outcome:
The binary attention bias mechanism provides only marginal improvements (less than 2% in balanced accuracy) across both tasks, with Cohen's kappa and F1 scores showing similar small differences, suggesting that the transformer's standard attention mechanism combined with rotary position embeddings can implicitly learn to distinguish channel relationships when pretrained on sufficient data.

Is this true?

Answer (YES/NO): YES